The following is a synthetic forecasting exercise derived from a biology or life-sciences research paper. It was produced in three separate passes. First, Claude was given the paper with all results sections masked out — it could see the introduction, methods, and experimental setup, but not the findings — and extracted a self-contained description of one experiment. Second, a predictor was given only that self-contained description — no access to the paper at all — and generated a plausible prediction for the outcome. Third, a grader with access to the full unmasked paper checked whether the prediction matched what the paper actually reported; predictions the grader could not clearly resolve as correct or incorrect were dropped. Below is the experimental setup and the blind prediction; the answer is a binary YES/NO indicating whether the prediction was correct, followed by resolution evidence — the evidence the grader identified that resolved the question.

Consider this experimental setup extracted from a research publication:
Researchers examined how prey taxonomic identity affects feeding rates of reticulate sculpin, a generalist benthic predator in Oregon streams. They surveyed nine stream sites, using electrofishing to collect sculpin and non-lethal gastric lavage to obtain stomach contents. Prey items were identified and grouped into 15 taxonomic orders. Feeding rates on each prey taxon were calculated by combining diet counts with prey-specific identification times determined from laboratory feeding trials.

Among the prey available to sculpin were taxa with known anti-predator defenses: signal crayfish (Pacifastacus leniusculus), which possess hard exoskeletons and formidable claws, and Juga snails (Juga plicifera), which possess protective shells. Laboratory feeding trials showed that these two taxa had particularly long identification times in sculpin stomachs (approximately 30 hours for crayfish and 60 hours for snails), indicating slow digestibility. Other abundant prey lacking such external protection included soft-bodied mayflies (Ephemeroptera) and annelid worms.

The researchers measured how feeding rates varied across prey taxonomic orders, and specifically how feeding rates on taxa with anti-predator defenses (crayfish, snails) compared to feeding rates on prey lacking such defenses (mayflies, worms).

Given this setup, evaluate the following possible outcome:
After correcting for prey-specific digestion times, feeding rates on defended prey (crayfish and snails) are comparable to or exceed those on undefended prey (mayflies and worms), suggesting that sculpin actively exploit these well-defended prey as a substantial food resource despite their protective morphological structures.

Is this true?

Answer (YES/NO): NO